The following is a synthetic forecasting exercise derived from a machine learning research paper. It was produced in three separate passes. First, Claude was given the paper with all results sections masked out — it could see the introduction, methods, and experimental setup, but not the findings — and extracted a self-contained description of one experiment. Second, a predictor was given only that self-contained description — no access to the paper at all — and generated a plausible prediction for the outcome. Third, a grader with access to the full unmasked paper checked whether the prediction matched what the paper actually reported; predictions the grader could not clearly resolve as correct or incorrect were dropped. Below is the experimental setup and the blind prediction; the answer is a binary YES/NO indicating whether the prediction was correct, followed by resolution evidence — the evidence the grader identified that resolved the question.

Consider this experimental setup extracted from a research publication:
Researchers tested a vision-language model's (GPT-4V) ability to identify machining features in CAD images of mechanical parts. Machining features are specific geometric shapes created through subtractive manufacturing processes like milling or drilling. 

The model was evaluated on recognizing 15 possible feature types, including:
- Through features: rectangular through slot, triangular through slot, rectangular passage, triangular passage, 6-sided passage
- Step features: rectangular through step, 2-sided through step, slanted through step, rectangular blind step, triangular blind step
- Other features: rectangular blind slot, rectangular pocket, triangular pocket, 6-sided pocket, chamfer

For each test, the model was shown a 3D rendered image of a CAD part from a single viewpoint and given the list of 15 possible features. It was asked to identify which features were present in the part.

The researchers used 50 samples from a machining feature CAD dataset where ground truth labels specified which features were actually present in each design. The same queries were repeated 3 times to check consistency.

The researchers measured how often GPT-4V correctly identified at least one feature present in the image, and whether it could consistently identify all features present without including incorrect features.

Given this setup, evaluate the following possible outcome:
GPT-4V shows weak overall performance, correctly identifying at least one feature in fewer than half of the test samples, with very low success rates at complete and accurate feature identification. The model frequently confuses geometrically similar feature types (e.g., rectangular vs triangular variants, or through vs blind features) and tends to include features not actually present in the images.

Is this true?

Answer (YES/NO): NO